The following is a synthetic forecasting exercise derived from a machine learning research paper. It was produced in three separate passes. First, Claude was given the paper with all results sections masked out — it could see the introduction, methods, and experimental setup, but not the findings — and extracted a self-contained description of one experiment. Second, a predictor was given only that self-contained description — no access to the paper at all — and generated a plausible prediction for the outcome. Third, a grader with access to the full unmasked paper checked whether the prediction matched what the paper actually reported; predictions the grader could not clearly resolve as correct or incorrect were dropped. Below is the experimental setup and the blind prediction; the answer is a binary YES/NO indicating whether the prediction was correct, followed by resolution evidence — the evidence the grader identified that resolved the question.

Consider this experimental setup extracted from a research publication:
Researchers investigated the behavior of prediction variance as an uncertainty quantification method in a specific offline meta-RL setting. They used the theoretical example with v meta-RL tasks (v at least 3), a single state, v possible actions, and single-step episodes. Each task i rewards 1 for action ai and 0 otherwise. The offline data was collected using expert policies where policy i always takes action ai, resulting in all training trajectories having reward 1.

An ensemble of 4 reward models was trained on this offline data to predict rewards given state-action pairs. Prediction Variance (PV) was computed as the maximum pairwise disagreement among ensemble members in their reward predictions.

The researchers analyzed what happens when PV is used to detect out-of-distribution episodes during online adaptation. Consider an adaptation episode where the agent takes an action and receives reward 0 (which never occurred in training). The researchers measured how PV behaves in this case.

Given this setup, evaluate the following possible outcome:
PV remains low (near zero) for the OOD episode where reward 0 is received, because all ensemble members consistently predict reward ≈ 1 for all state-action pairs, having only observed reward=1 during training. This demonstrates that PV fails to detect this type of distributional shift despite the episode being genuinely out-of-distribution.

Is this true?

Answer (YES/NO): YES